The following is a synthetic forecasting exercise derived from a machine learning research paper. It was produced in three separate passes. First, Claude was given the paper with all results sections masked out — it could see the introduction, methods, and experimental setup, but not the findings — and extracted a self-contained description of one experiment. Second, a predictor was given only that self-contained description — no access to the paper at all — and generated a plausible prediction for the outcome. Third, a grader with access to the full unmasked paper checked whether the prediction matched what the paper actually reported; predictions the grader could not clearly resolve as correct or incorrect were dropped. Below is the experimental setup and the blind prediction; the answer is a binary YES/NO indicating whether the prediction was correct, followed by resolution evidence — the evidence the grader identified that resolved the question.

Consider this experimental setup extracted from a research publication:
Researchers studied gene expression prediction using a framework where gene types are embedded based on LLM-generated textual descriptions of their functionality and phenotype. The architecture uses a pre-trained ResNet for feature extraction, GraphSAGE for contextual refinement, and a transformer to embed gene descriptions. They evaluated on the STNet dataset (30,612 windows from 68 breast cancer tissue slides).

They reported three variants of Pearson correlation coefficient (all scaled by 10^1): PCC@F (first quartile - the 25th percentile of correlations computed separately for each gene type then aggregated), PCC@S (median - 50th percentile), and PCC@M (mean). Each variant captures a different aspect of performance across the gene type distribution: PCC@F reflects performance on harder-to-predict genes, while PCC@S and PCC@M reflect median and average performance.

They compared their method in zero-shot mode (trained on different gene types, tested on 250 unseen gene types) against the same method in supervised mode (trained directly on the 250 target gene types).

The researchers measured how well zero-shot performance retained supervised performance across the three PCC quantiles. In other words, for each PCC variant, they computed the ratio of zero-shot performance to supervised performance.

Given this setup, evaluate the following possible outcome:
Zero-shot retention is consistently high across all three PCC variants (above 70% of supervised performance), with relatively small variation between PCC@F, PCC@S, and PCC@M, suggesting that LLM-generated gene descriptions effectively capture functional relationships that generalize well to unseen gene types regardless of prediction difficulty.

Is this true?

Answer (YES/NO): NO